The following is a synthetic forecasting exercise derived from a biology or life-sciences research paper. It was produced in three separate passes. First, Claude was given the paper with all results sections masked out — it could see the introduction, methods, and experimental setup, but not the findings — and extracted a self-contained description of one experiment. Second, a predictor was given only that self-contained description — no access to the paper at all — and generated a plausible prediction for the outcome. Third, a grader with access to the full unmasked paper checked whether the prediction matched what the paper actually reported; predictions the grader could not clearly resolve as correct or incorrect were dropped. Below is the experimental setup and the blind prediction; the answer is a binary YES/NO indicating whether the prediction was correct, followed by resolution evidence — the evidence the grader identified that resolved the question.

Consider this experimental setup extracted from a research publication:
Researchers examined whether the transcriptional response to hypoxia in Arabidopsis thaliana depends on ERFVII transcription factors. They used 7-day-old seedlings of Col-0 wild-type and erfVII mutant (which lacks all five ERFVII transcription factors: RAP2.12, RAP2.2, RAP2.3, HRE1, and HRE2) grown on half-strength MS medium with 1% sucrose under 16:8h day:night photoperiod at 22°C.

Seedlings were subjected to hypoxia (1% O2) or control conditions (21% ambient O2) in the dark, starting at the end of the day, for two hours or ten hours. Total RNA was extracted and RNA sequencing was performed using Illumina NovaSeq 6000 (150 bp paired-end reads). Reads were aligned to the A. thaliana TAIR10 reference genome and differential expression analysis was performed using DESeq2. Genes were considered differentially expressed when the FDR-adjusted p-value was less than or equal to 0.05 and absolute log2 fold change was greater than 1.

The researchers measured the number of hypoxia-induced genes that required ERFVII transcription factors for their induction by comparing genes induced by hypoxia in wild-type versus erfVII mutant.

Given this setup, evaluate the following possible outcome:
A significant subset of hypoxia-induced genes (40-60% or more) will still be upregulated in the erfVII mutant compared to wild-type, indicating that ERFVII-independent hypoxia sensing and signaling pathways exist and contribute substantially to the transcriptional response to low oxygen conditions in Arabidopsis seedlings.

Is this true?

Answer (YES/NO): YES